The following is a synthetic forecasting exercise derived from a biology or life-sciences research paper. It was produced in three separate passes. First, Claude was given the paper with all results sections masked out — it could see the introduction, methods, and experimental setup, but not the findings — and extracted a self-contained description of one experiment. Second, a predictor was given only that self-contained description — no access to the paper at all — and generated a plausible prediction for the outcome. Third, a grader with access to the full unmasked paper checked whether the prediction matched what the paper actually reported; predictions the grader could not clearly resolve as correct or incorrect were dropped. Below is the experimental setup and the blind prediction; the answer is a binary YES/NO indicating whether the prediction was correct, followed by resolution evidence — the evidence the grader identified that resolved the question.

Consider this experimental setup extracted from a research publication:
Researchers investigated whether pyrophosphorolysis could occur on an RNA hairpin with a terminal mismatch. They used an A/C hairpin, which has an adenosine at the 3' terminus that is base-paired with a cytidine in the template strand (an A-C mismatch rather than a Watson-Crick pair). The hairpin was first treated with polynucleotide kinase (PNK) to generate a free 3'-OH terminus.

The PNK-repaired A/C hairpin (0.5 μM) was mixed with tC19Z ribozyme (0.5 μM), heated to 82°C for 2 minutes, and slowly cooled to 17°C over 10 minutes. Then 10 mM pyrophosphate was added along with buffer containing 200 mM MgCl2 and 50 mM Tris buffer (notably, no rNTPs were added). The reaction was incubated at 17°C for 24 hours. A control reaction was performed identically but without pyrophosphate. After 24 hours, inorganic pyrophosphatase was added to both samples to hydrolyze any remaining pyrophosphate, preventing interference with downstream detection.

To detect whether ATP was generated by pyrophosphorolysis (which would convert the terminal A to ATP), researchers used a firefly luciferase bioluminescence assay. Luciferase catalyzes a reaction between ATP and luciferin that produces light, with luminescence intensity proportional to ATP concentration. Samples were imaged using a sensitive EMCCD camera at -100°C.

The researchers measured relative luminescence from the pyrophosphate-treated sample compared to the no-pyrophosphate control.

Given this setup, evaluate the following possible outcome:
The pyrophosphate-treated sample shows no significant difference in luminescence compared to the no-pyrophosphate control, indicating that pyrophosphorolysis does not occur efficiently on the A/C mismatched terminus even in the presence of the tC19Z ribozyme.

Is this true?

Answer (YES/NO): NO